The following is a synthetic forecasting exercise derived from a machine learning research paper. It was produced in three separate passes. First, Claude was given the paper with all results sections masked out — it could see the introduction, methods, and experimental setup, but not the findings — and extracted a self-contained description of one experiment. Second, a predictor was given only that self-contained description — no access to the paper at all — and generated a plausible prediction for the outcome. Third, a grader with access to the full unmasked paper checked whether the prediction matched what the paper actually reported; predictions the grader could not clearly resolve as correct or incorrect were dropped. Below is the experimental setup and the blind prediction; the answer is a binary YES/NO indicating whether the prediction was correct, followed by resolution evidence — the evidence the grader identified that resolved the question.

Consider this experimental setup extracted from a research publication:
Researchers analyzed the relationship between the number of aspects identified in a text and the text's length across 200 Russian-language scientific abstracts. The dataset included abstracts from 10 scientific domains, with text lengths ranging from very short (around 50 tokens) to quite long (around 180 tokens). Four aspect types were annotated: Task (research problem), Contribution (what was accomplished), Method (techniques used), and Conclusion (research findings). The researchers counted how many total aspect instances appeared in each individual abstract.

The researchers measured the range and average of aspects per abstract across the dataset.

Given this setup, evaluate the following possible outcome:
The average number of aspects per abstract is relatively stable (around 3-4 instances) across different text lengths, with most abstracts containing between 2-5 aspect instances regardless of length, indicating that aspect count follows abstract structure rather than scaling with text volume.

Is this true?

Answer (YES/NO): NO